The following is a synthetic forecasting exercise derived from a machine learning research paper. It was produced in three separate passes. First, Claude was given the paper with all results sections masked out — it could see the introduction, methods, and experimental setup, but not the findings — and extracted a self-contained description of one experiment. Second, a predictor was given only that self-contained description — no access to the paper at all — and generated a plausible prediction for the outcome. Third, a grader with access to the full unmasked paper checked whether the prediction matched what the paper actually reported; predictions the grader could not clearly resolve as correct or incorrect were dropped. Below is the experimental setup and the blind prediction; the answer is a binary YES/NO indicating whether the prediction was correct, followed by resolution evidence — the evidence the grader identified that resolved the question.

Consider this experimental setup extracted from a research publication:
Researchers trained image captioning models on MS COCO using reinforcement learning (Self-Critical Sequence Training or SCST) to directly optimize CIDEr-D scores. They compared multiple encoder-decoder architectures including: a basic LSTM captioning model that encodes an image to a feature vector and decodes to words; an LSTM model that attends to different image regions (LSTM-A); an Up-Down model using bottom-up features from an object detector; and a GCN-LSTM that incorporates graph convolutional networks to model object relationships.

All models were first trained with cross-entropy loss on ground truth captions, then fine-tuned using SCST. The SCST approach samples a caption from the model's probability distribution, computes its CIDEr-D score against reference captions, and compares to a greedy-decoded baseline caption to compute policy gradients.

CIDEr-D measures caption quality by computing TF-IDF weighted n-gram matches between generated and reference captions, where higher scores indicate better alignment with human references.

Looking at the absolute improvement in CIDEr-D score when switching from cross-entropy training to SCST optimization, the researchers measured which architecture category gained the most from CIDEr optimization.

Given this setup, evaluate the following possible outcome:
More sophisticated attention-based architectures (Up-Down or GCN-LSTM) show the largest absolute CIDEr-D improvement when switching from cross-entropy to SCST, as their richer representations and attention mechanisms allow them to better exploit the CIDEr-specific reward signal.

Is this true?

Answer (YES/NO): NO